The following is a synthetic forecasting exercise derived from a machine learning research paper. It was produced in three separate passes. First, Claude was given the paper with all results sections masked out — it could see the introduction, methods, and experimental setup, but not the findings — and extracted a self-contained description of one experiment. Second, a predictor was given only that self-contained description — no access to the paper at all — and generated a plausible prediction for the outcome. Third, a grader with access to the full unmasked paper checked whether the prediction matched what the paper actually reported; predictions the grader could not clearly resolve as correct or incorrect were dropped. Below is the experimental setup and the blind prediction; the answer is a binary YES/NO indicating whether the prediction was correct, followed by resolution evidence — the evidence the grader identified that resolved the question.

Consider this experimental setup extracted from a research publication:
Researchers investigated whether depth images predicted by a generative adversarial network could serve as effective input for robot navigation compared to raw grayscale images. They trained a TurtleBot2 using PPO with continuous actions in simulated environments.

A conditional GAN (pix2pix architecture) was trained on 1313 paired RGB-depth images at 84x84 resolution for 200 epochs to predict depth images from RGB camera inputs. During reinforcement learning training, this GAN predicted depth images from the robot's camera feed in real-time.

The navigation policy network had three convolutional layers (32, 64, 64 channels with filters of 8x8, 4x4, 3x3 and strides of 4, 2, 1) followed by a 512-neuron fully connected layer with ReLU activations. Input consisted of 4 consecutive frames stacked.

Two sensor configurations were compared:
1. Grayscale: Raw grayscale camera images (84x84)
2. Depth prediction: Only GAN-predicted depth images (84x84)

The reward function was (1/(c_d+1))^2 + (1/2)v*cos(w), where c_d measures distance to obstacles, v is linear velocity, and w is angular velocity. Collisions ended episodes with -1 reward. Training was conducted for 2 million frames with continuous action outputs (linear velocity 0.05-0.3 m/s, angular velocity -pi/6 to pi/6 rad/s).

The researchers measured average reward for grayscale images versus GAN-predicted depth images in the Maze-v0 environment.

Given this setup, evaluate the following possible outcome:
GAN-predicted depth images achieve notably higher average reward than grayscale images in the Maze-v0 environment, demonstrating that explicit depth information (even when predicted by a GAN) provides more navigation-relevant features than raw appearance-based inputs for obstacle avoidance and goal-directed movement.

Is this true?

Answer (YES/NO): NO